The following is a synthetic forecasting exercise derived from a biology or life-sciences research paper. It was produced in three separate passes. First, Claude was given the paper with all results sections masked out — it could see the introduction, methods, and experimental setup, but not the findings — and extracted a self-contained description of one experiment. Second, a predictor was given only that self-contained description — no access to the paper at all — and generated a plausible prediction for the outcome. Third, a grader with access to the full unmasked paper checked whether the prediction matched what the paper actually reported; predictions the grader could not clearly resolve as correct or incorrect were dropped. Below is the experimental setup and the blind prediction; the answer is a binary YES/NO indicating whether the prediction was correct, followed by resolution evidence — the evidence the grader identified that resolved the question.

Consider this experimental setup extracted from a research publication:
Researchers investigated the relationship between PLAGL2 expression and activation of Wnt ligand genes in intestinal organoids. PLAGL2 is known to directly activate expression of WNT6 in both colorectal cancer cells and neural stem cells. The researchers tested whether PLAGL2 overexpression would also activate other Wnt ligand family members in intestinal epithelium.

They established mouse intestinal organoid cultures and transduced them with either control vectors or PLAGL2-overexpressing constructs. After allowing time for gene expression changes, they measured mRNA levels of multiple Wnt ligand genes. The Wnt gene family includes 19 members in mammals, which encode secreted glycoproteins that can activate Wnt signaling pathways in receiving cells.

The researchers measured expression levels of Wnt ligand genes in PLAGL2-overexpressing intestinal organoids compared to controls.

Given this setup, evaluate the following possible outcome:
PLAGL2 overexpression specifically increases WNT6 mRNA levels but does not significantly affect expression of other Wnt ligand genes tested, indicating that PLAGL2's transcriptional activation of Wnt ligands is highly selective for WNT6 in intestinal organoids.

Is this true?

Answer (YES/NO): NO